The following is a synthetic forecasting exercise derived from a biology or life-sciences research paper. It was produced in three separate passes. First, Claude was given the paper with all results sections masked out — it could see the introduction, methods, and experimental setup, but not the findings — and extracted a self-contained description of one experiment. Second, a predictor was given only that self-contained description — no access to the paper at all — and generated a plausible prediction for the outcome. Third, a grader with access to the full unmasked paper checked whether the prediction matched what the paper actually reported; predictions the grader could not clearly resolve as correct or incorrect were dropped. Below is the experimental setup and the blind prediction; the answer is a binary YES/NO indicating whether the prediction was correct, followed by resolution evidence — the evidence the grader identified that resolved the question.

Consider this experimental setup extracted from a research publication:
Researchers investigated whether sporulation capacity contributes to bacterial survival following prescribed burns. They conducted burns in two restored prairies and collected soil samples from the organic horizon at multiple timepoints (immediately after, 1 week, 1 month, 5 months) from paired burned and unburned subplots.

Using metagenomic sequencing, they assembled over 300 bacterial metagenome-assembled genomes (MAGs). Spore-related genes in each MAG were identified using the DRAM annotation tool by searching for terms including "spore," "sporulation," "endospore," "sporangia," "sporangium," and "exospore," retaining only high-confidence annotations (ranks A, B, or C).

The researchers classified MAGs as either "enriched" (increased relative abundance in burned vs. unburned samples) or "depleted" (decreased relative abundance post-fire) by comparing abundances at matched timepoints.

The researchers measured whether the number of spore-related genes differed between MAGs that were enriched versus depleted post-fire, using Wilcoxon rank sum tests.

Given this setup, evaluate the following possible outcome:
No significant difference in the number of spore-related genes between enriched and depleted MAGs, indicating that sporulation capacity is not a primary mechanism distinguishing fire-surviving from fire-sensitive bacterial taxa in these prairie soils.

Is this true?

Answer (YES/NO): NO